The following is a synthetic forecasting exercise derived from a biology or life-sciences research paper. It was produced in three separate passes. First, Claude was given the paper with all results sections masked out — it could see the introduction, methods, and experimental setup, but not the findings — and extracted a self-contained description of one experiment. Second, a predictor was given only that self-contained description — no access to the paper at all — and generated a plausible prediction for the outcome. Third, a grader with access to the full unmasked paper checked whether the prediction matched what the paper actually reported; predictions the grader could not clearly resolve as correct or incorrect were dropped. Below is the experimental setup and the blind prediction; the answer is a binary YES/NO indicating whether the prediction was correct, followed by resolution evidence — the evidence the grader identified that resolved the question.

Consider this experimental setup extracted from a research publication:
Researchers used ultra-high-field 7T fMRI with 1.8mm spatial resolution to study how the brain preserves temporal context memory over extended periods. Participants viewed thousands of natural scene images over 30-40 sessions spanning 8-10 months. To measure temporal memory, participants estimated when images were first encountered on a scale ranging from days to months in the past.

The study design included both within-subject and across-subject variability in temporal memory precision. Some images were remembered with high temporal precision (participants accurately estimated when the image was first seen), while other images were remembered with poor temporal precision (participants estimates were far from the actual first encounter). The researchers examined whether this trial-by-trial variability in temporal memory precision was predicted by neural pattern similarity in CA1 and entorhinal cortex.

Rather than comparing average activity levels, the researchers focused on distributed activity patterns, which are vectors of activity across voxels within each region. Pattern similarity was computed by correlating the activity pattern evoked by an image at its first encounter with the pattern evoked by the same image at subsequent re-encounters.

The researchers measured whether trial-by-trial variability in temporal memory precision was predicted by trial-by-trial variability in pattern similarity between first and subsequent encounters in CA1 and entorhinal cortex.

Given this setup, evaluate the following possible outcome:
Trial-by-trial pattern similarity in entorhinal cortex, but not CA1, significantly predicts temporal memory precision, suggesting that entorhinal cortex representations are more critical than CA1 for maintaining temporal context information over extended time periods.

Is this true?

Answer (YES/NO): NO